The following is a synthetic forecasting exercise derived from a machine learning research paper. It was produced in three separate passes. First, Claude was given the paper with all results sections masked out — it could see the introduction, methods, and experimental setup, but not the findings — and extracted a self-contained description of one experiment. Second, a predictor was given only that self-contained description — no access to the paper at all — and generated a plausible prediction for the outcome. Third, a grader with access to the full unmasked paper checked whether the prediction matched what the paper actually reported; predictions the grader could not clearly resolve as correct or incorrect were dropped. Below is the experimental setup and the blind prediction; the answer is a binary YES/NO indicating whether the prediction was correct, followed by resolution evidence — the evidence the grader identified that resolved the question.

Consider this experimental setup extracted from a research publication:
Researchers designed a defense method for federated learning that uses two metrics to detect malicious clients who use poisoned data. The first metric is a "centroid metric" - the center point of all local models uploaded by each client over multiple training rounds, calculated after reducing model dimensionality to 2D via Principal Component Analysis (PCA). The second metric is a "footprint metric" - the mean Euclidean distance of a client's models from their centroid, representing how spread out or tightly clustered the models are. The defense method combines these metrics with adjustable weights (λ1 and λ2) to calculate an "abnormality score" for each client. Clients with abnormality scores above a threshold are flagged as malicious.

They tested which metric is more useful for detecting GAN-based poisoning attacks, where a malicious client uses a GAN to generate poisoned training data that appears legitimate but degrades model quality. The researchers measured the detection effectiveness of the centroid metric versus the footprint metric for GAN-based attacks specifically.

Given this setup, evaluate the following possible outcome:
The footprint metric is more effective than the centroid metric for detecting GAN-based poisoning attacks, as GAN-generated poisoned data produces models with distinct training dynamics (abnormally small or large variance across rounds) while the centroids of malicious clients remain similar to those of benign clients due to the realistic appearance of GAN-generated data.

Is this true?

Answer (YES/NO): YES